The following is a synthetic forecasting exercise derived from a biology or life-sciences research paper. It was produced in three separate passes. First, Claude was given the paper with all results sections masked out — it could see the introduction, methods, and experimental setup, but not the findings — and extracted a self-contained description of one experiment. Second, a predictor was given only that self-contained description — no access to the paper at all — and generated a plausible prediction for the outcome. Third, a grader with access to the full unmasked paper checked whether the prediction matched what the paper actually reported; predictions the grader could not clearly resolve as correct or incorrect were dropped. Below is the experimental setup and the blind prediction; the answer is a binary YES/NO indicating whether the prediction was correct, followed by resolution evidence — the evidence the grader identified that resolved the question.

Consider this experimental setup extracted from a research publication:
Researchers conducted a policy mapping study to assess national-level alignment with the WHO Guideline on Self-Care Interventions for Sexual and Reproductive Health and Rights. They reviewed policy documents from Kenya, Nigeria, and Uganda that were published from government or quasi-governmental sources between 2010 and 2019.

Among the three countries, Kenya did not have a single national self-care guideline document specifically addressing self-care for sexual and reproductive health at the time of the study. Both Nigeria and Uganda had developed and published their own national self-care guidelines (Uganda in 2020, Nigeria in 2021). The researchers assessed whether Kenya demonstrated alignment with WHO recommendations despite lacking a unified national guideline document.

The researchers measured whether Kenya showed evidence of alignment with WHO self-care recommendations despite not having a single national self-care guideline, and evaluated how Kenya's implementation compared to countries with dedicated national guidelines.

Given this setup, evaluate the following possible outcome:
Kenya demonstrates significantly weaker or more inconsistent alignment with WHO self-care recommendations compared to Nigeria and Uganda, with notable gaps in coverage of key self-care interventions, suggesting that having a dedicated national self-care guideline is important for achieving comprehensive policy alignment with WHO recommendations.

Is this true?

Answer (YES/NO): NO